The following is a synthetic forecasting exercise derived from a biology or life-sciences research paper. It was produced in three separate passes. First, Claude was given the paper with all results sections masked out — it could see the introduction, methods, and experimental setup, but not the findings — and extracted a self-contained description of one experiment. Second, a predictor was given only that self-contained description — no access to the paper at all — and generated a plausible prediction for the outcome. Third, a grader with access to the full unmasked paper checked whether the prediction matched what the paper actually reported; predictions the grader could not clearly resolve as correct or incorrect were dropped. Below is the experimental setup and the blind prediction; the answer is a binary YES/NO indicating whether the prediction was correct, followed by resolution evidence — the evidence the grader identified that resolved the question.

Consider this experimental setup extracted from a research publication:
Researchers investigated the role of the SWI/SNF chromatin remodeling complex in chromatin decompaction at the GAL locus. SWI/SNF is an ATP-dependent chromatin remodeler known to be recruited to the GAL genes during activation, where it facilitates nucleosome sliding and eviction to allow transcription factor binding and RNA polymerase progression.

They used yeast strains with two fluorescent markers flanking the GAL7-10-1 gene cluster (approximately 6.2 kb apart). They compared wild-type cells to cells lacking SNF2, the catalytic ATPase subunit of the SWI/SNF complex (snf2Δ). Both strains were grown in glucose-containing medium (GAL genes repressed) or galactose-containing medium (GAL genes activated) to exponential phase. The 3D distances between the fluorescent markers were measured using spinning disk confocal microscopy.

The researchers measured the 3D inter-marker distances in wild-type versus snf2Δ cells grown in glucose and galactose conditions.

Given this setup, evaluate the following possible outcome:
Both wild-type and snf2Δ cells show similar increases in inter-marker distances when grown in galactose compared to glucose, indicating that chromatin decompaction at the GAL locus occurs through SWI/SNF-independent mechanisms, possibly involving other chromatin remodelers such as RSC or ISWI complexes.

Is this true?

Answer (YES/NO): NO